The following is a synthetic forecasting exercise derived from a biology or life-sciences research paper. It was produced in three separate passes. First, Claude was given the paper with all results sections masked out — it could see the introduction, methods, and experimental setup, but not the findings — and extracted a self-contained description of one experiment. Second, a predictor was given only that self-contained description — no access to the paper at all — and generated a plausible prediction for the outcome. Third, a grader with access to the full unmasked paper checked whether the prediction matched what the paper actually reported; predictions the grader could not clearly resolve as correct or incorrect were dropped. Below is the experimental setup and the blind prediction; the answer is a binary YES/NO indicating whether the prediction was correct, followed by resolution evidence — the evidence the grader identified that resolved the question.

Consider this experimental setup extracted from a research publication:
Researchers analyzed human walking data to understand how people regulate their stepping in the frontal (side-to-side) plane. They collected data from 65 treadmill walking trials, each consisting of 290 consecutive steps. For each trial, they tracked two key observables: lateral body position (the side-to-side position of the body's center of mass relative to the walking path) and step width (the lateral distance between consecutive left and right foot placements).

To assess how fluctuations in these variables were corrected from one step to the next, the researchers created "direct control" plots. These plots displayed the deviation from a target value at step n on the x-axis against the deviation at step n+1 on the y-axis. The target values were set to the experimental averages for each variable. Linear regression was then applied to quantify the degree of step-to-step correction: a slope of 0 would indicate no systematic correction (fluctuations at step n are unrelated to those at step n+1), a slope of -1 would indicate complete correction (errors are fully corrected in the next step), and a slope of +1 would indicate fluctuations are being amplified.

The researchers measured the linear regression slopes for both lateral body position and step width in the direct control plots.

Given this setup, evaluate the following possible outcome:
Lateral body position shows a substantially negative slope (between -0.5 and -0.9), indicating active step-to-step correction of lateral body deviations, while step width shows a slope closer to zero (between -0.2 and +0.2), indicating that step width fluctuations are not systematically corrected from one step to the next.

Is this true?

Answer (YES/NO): NO